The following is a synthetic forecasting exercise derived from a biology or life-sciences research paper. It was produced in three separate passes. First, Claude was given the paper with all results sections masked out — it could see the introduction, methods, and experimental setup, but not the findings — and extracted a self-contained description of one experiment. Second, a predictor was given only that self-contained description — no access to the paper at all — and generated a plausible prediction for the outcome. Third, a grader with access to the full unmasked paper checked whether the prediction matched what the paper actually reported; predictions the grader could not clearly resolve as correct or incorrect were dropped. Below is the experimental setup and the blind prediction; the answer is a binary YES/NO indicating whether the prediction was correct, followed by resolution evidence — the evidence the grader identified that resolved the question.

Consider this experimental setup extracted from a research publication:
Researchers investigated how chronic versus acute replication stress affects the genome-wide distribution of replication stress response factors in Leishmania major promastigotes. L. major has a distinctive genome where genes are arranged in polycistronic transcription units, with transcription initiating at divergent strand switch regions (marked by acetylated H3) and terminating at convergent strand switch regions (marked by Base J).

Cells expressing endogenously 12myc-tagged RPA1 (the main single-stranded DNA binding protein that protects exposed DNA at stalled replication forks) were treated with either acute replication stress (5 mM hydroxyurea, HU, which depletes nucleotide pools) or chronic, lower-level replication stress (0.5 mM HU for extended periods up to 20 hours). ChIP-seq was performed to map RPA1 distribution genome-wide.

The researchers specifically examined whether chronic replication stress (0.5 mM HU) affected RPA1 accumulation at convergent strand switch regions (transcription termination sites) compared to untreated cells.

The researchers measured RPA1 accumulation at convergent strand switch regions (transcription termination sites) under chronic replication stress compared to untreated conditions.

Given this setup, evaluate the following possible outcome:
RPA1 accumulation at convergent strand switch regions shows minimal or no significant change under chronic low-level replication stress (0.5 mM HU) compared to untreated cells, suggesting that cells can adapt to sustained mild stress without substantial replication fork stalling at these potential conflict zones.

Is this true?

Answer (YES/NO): YES